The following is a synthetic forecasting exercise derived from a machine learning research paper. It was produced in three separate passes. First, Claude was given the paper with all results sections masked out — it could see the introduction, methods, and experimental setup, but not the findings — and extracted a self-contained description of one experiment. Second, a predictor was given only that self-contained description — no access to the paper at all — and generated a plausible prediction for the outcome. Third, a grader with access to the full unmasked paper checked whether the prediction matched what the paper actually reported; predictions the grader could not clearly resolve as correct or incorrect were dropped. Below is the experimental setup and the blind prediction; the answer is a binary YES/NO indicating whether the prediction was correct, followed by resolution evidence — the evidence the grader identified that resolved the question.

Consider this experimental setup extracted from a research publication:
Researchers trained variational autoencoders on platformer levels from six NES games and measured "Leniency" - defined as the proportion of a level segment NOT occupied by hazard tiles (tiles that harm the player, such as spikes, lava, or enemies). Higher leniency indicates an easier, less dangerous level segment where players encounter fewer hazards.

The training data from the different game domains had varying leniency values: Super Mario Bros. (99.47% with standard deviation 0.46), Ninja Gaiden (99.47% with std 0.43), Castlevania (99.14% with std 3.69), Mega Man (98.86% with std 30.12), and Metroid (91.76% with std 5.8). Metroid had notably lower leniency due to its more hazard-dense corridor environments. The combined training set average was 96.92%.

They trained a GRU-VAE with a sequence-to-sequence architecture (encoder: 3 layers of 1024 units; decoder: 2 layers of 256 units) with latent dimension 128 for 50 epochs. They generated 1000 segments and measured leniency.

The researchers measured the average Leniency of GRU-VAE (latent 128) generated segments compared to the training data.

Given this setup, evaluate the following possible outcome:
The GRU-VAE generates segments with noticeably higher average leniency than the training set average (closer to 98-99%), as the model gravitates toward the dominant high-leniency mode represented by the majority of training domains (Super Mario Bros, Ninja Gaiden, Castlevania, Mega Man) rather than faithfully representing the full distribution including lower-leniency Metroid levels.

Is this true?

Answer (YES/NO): YES